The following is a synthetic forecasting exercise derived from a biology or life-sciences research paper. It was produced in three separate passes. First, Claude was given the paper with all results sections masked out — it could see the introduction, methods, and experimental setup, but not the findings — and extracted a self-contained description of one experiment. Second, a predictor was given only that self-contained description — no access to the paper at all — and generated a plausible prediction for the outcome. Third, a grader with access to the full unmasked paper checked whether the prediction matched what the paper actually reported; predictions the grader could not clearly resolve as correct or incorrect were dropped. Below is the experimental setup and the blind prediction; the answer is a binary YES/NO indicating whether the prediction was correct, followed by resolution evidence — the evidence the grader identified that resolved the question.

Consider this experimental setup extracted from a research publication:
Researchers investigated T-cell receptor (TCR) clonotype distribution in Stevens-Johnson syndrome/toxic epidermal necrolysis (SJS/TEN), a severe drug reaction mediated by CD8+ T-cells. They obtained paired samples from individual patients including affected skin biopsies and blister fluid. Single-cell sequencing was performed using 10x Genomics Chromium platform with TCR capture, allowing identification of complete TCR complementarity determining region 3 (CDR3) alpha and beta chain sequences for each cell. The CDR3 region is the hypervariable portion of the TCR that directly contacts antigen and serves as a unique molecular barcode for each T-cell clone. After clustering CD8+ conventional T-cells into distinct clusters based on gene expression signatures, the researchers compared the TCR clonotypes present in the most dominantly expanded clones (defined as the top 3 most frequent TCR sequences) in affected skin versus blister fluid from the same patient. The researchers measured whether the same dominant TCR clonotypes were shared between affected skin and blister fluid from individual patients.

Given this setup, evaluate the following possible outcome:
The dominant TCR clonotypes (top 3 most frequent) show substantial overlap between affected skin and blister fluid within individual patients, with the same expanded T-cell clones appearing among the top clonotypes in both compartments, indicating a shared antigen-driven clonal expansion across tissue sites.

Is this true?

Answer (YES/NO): YES